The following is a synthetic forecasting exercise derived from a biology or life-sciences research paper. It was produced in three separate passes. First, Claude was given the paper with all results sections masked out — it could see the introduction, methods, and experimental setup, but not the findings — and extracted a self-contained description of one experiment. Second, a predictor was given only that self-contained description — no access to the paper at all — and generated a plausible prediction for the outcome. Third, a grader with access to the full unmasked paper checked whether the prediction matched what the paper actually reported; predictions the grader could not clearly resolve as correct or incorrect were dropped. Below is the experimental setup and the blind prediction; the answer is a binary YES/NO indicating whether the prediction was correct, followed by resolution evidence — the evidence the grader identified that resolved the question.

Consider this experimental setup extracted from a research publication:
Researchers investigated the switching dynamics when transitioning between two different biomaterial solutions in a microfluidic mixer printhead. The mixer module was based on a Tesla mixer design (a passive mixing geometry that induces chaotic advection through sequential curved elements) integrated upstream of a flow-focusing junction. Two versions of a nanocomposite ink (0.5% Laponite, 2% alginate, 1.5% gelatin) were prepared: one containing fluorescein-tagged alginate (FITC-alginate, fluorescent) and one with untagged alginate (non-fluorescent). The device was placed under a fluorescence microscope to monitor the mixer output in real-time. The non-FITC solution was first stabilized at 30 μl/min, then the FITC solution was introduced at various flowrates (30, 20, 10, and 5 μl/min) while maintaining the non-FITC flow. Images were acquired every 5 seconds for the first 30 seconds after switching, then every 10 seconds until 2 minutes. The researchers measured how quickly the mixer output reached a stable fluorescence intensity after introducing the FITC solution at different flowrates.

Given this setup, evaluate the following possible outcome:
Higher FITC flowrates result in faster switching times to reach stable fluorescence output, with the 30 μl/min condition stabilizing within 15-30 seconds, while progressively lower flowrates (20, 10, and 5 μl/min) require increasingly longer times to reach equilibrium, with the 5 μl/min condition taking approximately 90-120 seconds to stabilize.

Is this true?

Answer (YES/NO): NO